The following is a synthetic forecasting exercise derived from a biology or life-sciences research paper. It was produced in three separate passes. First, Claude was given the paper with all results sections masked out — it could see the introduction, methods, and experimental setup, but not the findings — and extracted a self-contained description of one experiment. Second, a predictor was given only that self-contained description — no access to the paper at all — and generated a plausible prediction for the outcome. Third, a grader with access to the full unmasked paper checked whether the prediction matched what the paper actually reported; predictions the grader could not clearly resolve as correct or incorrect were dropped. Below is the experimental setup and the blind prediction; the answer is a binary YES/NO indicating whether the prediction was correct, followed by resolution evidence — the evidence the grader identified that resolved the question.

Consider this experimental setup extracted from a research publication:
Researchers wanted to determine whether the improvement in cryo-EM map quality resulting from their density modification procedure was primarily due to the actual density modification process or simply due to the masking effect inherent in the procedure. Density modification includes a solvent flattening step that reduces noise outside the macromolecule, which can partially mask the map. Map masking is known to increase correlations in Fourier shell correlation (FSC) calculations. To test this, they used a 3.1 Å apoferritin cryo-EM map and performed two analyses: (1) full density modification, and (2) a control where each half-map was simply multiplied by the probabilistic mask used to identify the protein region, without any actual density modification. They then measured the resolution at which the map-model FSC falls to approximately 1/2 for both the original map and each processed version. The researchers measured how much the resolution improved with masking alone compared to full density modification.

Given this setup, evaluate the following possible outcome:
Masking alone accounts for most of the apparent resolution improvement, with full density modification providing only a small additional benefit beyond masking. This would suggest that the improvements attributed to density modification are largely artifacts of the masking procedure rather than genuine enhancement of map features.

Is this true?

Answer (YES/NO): NO